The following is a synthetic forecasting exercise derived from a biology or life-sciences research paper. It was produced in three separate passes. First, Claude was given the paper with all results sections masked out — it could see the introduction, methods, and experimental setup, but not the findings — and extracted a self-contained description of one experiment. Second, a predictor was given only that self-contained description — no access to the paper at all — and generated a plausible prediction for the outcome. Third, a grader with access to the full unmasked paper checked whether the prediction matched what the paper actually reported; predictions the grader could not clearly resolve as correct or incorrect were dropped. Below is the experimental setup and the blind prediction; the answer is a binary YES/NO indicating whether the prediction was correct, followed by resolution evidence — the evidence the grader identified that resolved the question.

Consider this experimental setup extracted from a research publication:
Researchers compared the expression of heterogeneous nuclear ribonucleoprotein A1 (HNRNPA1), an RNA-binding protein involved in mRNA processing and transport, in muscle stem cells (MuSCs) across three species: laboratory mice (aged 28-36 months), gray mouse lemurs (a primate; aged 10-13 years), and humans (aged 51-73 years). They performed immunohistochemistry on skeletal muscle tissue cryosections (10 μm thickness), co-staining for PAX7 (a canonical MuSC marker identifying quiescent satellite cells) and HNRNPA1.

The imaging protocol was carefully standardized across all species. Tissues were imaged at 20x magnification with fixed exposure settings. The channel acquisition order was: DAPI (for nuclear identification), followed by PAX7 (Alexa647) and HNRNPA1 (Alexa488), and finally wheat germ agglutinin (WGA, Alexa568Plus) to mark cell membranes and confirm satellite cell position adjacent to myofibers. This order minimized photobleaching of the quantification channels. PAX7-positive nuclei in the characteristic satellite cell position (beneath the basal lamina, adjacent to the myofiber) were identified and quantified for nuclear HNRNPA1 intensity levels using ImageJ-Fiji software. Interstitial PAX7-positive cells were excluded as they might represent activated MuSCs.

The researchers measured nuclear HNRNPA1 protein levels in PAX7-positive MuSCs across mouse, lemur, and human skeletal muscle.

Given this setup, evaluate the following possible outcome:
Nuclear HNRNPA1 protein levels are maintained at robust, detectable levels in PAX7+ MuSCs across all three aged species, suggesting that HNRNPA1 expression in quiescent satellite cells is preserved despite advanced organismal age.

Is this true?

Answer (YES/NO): NO